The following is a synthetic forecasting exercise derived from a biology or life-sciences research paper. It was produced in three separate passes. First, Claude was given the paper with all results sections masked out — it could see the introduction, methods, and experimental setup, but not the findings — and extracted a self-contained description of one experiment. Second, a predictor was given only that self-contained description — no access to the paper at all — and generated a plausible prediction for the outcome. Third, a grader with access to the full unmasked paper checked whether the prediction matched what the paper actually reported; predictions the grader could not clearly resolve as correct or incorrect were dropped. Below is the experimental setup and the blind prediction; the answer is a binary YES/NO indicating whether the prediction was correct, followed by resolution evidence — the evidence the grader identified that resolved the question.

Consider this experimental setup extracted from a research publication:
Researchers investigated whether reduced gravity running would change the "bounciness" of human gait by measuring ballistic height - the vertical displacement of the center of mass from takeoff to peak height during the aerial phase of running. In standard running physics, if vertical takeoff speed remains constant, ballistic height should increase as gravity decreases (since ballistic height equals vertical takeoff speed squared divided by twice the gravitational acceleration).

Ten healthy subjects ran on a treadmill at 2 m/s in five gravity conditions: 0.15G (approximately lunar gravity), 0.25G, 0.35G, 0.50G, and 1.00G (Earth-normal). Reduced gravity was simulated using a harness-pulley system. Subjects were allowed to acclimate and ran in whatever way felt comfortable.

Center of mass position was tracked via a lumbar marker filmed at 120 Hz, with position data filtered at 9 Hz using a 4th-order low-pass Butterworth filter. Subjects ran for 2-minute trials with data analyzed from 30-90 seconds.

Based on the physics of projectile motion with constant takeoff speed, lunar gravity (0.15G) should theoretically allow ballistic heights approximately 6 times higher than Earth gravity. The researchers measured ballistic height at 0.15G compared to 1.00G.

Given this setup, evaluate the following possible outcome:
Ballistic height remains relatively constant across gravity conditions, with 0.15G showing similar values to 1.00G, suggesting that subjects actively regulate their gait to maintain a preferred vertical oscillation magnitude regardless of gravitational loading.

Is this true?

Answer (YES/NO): NO